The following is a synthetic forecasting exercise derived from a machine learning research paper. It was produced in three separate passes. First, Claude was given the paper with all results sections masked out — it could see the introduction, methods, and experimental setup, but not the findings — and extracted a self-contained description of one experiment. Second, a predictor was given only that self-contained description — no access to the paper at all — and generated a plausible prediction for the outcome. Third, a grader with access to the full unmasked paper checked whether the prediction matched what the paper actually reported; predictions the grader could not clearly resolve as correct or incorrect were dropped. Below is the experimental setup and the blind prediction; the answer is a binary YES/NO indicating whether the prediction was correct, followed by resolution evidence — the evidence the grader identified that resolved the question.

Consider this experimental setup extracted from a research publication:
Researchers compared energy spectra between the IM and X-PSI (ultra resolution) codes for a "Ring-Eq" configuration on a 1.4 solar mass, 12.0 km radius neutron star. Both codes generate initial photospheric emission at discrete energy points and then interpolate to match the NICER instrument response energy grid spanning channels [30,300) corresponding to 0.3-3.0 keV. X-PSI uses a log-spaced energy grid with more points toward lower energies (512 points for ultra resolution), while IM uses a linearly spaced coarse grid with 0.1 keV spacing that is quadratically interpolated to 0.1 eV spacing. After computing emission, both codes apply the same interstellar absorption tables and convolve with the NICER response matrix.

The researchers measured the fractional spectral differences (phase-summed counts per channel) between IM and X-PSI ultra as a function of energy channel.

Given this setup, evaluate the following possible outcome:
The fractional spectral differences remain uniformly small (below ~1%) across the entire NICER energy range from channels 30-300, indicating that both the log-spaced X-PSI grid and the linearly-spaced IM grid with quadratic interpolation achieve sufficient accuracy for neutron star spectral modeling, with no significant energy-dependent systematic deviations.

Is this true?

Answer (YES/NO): NO